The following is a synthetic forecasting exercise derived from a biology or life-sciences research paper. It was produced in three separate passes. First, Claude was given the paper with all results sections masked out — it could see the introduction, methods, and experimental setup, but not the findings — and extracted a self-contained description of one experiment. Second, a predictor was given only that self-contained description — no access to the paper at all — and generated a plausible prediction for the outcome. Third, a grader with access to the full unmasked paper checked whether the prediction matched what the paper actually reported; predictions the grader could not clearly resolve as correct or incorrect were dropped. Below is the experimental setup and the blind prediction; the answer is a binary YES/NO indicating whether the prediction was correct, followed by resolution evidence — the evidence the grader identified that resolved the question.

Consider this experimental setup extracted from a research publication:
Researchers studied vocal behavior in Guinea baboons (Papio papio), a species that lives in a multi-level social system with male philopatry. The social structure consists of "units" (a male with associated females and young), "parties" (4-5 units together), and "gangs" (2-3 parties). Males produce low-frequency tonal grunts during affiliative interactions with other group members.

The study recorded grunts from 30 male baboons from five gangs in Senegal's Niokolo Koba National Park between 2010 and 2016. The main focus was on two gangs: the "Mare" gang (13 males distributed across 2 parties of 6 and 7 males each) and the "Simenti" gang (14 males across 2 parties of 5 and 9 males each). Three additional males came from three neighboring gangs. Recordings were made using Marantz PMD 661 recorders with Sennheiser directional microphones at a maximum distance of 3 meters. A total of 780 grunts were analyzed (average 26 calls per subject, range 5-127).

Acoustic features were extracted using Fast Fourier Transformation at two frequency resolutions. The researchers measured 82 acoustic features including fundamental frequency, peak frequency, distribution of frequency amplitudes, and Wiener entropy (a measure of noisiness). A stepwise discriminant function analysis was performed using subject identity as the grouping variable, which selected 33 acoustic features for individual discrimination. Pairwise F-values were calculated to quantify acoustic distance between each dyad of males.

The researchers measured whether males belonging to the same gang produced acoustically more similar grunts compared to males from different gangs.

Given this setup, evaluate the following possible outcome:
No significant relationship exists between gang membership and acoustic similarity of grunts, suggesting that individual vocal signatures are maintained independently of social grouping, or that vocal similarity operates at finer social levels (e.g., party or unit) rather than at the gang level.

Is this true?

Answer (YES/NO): NO